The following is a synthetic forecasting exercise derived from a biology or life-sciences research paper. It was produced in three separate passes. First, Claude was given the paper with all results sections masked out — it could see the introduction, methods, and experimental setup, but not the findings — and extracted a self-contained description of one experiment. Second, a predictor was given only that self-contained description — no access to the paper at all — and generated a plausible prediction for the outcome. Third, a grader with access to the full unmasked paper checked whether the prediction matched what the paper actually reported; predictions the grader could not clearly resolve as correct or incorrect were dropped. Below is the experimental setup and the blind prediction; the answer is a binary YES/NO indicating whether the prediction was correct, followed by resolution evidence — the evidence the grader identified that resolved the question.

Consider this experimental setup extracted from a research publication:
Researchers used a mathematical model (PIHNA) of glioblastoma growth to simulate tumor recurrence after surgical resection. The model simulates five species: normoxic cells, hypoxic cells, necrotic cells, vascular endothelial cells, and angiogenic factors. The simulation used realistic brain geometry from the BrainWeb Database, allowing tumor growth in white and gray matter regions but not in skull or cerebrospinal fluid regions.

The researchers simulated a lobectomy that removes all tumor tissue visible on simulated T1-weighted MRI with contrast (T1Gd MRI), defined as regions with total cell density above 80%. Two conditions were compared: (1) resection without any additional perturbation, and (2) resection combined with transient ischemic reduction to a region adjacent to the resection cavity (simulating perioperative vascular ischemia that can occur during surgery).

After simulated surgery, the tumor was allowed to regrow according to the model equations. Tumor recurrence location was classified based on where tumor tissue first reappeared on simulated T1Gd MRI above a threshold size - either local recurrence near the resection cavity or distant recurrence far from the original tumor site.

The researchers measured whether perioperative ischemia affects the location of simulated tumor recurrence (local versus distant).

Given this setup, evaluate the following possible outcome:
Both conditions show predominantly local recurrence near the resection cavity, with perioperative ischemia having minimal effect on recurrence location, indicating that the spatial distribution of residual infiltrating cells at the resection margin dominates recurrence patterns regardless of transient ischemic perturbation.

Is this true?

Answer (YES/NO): NO